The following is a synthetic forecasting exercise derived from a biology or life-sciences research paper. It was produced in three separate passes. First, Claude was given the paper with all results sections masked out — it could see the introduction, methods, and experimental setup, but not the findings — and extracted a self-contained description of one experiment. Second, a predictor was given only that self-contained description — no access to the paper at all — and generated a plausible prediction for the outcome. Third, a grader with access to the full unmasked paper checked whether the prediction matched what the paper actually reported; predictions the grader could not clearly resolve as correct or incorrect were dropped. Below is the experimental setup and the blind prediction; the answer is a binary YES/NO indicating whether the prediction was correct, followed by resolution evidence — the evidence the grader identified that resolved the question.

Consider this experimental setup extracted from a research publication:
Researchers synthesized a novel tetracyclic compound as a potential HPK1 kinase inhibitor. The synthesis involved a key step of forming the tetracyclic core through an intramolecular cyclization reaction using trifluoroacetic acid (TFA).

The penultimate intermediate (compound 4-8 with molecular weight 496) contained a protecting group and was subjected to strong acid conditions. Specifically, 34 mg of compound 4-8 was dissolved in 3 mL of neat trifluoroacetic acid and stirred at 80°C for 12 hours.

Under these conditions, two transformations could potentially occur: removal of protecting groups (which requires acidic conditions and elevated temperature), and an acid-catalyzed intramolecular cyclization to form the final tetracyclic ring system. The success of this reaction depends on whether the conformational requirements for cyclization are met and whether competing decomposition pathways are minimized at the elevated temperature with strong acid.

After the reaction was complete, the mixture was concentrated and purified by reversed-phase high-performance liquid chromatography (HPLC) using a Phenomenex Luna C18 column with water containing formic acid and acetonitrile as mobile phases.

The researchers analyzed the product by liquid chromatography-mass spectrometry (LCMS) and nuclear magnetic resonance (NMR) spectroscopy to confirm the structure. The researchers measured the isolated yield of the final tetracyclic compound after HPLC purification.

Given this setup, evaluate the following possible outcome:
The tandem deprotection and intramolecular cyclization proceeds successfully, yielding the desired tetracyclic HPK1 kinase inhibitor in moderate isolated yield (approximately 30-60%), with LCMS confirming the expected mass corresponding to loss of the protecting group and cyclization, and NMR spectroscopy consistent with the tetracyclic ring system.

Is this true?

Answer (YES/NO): NO